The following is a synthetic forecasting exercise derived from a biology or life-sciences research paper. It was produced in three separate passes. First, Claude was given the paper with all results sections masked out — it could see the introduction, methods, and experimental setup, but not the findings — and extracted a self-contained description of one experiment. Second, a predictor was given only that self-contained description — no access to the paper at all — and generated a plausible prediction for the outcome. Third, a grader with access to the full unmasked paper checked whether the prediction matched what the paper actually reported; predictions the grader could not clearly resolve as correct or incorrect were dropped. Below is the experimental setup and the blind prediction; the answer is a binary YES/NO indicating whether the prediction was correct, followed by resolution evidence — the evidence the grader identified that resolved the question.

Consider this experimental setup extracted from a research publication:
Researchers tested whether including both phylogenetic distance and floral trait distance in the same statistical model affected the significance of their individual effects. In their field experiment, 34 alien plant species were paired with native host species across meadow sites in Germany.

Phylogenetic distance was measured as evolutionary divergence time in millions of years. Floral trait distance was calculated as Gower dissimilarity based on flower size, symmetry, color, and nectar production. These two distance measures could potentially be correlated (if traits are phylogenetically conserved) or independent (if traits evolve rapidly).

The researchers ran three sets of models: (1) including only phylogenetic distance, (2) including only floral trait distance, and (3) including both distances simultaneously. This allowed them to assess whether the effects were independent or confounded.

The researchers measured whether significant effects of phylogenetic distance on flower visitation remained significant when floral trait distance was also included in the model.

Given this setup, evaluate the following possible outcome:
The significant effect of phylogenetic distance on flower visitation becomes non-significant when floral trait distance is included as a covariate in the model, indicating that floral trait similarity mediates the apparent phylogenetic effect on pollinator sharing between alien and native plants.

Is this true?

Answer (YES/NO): NO